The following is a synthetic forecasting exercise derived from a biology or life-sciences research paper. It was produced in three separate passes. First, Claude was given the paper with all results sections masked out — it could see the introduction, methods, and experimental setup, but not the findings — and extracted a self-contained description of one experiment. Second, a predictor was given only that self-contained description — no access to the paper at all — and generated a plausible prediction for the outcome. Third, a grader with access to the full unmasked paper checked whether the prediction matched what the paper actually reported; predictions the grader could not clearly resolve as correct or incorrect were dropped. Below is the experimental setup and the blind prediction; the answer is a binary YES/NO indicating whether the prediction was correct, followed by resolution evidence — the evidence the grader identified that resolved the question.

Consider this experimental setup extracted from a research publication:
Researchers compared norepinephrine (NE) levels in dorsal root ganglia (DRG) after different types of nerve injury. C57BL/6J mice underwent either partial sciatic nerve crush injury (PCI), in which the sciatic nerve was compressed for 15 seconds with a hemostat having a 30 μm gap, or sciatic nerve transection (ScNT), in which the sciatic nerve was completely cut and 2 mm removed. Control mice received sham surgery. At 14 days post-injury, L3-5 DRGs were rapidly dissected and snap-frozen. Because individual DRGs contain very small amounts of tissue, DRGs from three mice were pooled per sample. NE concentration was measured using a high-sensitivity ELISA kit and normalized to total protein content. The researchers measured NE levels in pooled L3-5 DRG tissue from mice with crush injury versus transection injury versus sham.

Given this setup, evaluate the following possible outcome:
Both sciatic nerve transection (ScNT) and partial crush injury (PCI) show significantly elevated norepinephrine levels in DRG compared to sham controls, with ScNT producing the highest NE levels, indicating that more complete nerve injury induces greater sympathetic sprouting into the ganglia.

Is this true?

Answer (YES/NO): NO